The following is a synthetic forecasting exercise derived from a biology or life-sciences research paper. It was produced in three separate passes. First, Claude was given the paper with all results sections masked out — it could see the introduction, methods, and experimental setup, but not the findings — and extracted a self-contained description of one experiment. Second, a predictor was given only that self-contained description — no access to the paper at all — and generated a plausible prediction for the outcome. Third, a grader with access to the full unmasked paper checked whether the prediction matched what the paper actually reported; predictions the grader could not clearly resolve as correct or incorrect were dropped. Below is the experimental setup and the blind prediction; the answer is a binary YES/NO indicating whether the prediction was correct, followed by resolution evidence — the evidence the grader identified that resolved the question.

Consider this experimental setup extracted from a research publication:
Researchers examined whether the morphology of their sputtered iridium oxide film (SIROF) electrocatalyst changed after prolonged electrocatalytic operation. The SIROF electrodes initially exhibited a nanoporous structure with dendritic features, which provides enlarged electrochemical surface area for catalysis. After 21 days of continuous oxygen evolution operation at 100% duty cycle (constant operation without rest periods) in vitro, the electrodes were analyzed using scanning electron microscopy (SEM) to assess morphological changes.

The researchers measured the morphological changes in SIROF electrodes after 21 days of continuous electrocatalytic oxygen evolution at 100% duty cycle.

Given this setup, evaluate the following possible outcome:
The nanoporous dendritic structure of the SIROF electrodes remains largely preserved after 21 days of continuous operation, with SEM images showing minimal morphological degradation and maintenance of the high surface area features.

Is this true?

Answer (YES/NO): NO